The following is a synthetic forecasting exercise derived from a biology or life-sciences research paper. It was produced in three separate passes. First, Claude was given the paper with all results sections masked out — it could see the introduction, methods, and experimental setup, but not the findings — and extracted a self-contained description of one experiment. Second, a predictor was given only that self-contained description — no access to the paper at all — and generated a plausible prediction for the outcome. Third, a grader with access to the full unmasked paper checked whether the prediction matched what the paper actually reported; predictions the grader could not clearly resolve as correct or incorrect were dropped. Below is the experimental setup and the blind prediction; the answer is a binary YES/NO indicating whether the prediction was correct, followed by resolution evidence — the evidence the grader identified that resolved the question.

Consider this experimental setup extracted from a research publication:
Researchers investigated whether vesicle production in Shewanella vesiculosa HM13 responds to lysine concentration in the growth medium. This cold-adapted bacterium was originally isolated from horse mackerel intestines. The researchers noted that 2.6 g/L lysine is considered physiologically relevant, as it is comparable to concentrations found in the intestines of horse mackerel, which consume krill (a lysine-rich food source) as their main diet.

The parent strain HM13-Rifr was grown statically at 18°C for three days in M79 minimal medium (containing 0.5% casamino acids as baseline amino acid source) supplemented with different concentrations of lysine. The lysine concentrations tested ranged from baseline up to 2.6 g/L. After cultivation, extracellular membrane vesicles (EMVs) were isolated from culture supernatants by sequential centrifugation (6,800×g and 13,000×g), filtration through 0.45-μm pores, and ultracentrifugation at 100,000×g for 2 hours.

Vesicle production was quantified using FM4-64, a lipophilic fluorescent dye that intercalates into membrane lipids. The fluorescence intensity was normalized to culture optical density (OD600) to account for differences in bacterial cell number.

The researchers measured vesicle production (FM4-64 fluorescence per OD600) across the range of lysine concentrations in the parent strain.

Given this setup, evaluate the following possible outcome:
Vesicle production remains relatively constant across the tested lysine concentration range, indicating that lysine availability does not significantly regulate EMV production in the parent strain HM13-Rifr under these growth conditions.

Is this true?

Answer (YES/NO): NO